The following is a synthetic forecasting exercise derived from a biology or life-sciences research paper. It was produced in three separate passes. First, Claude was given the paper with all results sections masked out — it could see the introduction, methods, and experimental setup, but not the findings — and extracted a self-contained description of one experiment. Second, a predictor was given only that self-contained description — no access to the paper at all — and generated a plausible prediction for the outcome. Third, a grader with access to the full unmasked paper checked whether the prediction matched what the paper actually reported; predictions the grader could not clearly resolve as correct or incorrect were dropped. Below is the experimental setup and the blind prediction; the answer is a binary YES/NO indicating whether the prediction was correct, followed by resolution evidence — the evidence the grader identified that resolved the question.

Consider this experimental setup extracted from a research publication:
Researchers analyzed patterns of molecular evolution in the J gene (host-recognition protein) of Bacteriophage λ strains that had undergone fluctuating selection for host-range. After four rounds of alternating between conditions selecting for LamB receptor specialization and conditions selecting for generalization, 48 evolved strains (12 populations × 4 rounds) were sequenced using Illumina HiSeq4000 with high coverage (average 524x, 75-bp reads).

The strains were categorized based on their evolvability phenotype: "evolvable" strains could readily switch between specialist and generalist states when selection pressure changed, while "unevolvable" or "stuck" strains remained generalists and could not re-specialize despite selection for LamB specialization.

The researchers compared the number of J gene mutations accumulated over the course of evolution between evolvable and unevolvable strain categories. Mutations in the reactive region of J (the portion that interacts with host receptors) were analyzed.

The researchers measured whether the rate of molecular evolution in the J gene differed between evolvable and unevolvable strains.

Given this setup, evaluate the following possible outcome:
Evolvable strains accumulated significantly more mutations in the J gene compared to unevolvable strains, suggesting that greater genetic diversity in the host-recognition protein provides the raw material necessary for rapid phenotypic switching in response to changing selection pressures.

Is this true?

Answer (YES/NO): YES